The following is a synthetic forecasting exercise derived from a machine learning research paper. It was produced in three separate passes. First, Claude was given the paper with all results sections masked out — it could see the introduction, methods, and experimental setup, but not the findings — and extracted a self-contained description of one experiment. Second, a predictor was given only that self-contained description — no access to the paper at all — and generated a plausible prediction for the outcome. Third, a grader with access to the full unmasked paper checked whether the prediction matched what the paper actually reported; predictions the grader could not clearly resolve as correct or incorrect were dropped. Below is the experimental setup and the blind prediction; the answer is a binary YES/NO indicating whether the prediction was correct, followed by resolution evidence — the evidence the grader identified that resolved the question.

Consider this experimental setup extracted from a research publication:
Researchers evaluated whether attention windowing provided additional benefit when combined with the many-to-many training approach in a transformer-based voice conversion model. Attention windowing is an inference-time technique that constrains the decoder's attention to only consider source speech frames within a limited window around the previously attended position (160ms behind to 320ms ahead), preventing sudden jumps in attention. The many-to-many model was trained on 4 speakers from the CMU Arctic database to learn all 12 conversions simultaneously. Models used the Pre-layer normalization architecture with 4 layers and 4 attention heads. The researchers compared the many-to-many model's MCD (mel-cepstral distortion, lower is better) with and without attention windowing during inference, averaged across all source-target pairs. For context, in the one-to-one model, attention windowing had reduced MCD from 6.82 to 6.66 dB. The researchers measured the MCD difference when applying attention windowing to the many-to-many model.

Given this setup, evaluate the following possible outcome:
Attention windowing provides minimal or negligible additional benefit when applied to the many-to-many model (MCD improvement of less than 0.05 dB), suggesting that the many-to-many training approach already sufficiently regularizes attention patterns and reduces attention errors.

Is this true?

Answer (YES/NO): YES